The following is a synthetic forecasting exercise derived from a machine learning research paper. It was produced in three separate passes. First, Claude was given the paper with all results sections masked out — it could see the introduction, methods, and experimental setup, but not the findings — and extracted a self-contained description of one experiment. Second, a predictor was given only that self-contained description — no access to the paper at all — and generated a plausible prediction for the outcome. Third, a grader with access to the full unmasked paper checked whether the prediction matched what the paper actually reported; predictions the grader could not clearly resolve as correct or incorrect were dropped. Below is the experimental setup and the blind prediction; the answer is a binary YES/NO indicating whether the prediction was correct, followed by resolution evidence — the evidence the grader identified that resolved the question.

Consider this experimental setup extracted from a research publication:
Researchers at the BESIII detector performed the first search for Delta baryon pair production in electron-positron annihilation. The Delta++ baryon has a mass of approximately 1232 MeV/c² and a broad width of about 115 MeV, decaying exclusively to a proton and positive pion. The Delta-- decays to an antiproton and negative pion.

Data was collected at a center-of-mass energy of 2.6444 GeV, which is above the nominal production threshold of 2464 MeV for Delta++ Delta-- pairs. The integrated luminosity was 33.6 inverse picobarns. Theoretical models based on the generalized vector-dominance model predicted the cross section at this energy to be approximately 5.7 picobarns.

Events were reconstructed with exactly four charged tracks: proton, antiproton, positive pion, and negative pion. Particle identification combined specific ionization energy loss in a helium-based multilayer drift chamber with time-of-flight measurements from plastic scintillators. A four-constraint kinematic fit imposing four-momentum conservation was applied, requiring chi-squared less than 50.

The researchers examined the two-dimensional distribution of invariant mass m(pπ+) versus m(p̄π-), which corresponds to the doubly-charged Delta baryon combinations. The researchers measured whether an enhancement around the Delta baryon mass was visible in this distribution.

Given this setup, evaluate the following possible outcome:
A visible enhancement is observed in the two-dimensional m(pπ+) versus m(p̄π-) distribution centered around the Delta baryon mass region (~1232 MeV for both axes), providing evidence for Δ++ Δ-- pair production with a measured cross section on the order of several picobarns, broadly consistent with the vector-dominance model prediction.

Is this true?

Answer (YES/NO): NO